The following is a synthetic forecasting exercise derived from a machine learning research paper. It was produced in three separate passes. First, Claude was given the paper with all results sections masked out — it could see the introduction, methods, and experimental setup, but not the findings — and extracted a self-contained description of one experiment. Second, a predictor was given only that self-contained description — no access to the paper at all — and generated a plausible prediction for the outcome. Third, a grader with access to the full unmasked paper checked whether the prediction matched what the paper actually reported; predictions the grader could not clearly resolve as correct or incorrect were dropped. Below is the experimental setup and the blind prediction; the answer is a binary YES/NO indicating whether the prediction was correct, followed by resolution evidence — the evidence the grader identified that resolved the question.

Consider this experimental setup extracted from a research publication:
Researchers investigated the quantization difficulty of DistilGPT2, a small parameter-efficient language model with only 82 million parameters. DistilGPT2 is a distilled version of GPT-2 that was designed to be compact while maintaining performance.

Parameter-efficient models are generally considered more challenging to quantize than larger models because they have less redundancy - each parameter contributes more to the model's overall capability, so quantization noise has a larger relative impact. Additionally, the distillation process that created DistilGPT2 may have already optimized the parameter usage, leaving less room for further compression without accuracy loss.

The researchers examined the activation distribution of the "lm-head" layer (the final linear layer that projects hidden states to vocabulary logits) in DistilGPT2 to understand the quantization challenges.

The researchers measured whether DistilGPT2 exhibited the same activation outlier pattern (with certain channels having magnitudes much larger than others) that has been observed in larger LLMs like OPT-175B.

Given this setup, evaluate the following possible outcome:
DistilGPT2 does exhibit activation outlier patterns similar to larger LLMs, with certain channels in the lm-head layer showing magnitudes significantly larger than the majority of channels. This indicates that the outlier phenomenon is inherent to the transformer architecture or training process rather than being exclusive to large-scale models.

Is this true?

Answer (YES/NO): YES